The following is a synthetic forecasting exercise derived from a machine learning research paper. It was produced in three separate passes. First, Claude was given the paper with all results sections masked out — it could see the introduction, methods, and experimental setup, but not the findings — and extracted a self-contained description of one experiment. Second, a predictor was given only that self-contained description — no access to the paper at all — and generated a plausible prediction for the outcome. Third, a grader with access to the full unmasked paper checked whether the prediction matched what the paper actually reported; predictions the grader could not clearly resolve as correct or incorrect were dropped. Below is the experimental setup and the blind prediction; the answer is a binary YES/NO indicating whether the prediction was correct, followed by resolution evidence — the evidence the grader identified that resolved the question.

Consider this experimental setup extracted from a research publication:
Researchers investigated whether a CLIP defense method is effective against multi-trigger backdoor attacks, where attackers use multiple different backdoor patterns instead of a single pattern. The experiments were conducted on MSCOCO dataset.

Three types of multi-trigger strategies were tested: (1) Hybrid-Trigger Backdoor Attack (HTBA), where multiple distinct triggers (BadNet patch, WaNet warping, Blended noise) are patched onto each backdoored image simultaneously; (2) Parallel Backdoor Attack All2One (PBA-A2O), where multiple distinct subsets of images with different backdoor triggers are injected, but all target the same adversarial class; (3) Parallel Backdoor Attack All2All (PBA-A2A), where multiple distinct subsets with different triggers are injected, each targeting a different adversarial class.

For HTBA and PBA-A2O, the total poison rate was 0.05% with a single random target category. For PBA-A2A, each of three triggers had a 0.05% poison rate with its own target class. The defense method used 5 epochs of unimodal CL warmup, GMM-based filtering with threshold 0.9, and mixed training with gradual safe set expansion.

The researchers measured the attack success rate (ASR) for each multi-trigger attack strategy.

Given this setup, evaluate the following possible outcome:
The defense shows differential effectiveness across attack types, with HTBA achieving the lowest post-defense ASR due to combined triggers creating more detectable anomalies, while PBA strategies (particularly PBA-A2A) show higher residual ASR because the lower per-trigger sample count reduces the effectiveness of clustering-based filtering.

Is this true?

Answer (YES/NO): NO